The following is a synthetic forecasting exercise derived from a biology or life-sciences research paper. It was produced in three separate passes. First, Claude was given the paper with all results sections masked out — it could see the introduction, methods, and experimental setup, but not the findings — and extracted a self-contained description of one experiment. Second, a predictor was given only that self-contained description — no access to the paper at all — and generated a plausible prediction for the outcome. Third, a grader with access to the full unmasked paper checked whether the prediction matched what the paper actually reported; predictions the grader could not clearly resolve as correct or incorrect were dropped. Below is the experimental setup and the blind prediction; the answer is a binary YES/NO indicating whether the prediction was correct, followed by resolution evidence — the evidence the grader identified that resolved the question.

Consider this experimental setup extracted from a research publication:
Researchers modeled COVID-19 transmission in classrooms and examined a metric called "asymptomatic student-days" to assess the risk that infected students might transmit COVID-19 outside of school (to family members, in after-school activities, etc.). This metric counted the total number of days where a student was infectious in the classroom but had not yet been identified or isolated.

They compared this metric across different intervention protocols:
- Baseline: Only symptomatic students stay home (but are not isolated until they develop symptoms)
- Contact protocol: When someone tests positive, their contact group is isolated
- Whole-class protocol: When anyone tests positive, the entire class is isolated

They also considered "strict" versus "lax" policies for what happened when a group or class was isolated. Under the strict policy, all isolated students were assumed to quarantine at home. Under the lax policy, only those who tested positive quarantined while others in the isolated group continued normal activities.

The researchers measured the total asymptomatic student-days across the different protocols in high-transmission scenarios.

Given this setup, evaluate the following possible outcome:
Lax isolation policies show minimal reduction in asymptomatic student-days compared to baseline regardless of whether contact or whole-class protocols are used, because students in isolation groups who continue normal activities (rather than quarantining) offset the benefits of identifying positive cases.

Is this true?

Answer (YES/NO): NO